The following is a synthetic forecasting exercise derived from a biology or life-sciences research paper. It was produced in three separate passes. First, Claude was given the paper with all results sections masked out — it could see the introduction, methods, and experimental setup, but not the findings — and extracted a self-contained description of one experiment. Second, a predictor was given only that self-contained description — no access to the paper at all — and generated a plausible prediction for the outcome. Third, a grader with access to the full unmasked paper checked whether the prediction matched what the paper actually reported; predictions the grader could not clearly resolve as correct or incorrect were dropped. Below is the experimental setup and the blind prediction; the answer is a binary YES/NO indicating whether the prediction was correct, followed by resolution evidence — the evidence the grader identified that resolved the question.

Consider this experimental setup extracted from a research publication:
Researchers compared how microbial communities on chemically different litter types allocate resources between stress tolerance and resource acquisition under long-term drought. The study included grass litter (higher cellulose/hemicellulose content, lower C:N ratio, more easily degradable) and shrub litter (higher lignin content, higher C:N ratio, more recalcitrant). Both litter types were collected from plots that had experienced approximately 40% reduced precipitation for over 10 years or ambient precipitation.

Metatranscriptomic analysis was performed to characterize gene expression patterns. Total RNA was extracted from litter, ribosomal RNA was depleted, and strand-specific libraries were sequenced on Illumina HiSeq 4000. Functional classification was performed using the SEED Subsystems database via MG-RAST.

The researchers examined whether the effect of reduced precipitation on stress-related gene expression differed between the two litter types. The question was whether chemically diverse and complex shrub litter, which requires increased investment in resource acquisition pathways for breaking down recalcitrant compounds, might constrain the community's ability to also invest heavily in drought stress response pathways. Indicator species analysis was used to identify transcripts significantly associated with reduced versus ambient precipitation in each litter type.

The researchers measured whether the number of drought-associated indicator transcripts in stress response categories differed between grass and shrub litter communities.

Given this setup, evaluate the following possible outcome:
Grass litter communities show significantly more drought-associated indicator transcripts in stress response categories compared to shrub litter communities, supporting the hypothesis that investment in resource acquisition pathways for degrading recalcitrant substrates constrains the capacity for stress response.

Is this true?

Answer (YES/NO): YES